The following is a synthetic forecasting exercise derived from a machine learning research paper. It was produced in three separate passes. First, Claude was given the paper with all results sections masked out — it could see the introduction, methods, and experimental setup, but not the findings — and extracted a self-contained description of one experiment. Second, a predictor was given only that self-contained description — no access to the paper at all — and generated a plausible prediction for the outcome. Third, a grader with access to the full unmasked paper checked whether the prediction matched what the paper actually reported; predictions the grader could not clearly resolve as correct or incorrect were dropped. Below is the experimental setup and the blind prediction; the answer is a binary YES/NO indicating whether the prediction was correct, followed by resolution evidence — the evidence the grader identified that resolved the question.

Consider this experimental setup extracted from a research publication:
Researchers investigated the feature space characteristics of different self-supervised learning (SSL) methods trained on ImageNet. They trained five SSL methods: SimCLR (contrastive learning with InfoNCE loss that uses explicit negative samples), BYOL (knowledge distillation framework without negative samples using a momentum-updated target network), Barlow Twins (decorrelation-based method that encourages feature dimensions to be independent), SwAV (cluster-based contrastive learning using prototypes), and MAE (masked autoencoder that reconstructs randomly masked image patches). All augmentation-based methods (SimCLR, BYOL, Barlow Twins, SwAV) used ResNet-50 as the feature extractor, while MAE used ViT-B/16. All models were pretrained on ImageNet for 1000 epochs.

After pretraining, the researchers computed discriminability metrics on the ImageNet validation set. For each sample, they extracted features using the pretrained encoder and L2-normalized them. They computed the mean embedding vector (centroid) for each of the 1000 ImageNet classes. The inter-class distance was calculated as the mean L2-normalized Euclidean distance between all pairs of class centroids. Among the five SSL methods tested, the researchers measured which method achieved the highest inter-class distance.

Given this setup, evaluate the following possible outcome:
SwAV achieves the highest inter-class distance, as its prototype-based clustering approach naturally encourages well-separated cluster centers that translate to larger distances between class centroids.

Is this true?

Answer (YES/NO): NO